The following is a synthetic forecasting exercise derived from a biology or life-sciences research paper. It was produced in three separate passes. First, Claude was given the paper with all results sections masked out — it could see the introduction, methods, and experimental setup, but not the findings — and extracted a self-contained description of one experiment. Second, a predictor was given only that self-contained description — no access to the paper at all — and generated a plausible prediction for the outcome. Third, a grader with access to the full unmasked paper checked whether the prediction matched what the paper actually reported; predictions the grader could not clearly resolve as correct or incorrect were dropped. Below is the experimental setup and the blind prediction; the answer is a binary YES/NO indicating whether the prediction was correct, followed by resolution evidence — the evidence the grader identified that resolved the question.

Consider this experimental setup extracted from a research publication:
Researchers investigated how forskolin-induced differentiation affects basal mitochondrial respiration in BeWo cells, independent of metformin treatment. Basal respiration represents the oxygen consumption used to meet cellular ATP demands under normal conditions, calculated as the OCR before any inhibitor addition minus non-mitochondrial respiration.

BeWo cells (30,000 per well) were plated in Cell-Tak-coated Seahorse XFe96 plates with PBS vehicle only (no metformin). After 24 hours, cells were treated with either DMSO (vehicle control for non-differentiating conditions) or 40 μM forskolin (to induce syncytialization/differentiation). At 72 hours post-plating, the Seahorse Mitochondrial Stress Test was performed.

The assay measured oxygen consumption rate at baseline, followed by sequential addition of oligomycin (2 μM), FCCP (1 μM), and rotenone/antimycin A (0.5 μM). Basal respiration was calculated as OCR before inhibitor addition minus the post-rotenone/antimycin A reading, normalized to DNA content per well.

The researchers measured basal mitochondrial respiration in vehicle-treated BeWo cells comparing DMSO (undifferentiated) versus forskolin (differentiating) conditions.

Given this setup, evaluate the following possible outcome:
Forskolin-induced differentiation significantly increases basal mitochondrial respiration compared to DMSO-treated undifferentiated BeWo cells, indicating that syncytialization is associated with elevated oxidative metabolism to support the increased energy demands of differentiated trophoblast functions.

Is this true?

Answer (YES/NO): NO